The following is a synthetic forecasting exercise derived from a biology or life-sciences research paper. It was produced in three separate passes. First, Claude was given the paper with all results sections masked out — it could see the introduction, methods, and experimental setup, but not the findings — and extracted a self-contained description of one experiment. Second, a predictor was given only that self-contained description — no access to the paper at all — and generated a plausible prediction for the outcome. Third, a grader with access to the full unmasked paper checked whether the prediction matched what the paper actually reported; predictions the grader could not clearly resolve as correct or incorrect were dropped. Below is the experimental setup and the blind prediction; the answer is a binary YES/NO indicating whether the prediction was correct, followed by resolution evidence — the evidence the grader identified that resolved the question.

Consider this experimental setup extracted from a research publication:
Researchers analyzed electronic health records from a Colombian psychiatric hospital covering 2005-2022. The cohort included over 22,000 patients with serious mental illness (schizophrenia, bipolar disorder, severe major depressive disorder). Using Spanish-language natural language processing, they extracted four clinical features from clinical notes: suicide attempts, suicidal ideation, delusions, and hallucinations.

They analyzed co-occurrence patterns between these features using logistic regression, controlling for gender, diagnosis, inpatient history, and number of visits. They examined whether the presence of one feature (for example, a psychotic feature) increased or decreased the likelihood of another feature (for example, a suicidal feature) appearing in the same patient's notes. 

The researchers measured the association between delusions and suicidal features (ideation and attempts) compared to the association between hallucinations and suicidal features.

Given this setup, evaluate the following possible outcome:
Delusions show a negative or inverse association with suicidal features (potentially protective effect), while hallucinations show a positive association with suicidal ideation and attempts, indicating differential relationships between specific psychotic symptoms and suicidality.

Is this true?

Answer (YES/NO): YES